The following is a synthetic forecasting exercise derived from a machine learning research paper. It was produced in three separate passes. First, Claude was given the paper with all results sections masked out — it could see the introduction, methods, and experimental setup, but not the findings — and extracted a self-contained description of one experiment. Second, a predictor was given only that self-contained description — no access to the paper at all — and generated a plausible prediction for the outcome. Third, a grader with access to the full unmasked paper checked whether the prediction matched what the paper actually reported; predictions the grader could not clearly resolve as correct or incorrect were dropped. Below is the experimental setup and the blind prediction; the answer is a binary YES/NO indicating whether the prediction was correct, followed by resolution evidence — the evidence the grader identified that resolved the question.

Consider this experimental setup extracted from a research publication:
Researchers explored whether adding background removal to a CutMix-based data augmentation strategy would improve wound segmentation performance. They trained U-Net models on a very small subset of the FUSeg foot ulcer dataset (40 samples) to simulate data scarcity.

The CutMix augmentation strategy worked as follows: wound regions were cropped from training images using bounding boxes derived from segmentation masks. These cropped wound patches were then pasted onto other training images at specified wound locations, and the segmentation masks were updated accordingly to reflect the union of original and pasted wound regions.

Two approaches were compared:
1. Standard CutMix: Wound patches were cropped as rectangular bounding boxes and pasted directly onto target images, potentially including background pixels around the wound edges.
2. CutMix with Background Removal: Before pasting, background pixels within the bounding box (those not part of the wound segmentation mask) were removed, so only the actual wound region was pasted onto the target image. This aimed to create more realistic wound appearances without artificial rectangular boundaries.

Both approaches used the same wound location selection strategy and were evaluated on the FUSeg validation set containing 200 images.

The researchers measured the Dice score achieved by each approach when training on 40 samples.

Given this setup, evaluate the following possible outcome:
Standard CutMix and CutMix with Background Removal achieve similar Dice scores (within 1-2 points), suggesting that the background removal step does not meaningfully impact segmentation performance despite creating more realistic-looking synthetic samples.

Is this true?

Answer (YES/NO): YES